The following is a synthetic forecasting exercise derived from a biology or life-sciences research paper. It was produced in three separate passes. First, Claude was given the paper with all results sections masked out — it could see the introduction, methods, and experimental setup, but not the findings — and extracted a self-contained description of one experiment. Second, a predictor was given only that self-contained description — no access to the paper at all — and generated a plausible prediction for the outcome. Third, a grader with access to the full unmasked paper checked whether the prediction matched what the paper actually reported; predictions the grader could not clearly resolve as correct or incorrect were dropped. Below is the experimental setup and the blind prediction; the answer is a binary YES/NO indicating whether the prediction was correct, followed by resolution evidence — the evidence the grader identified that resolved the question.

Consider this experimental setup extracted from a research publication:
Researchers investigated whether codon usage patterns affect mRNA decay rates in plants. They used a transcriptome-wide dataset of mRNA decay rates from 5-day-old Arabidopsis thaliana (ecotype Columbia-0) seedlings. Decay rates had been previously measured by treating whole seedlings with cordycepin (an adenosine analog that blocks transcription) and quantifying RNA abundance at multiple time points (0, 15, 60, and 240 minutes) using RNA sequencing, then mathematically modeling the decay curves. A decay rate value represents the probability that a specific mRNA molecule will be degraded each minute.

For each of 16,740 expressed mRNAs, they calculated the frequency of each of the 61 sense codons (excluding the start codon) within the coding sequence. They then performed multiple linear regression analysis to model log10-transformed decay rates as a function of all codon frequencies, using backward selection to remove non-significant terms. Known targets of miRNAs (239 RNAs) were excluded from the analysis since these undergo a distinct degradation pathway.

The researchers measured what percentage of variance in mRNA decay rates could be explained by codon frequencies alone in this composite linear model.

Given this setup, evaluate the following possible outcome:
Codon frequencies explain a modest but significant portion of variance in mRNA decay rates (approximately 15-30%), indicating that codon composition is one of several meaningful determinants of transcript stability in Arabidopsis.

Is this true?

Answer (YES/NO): YES